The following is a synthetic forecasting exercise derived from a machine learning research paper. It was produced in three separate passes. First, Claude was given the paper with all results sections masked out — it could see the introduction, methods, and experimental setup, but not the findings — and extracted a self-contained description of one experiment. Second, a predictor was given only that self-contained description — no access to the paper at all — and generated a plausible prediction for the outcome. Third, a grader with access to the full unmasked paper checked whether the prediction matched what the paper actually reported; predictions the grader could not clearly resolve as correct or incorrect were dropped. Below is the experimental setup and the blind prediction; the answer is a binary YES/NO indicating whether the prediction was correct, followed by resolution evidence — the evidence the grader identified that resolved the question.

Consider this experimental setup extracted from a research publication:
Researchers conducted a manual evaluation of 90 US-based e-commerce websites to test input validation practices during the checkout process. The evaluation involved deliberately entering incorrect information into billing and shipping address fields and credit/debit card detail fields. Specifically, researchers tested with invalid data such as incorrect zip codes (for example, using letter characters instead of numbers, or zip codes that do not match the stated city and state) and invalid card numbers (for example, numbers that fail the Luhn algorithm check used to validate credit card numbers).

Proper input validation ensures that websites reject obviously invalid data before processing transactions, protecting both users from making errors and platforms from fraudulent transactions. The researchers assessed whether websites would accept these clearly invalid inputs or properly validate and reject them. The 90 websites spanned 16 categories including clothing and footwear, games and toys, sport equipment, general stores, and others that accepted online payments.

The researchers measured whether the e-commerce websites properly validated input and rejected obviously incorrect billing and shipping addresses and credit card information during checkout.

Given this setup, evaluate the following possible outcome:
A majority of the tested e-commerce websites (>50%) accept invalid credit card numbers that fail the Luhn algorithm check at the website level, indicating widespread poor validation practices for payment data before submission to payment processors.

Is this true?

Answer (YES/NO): NO